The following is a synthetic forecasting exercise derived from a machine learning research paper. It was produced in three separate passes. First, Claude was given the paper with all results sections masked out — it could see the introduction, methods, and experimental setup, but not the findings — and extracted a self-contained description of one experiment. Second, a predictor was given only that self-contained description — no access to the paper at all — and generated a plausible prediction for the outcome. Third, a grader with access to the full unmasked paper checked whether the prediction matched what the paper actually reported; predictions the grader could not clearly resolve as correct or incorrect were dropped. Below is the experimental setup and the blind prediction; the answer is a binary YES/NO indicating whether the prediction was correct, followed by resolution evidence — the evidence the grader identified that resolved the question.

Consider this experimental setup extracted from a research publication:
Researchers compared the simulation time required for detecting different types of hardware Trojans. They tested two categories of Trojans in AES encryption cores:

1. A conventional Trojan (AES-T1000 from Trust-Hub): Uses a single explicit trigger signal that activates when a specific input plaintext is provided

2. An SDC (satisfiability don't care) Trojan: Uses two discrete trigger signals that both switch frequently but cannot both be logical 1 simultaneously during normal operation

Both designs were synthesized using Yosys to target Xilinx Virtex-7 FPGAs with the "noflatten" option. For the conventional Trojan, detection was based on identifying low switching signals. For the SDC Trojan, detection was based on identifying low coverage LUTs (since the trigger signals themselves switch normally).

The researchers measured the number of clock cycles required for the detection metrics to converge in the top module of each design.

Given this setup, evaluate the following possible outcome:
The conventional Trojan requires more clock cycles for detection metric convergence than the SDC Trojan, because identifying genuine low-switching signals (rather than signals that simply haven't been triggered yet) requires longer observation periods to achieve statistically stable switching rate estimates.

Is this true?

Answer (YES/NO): YES